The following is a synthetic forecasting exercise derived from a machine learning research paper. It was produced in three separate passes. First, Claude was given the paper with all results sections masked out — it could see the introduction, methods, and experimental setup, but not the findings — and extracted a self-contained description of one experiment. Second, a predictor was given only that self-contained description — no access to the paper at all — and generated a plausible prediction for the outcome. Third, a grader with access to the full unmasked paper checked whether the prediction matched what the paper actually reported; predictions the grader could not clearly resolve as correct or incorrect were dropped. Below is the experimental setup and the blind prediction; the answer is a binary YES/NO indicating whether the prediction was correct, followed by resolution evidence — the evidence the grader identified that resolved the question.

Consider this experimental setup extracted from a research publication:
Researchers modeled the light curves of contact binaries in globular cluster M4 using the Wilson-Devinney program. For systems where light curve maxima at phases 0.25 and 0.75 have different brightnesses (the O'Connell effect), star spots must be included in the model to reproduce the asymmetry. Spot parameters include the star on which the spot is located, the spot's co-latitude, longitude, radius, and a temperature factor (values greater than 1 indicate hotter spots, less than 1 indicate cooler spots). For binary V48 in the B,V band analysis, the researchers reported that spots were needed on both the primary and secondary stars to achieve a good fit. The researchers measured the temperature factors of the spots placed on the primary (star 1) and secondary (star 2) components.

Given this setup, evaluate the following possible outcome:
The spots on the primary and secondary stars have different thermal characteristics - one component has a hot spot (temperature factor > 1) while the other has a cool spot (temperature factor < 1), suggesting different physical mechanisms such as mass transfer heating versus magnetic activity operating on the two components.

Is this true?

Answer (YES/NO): YES